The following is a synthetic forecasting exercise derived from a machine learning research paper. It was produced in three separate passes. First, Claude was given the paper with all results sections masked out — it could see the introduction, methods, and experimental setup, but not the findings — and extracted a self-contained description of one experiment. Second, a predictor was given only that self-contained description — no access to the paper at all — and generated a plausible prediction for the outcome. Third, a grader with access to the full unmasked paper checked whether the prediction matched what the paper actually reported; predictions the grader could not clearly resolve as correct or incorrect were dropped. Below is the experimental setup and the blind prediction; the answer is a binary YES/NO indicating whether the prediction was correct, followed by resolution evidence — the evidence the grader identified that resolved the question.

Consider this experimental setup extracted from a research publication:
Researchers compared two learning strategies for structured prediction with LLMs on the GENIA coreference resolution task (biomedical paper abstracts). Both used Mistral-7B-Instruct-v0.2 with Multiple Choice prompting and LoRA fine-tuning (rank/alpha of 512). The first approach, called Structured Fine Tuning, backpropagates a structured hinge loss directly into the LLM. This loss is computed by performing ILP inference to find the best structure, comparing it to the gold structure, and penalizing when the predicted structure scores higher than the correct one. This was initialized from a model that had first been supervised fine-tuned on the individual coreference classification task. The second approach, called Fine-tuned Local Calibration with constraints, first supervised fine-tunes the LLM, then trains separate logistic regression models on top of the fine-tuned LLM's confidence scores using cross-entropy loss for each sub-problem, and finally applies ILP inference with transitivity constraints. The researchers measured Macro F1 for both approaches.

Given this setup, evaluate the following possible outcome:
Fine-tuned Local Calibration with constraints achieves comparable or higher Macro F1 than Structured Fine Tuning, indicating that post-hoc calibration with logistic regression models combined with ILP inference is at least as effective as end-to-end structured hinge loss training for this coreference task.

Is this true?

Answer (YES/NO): YES